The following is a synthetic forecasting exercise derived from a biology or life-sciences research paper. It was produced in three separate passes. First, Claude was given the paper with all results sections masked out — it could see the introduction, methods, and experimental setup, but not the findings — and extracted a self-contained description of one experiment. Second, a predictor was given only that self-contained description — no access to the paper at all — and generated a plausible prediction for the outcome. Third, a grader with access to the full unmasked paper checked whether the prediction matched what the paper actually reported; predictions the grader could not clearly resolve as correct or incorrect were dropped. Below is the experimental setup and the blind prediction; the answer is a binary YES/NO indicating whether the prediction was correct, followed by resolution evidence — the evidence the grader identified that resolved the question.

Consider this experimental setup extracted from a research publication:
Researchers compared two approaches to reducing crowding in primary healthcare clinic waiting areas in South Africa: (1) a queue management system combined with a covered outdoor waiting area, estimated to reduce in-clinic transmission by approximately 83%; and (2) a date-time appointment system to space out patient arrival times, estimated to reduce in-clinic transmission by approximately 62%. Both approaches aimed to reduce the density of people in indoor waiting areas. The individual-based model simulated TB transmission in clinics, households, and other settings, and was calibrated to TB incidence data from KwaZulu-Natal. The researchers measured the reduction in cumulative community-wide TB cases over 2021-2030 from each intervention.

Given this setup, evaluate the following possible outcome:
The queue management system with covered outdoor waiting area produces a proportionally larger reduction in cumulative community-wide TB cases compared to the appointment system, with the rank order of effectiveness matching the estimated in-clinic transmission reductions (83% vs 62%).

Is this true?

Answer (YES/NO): YES